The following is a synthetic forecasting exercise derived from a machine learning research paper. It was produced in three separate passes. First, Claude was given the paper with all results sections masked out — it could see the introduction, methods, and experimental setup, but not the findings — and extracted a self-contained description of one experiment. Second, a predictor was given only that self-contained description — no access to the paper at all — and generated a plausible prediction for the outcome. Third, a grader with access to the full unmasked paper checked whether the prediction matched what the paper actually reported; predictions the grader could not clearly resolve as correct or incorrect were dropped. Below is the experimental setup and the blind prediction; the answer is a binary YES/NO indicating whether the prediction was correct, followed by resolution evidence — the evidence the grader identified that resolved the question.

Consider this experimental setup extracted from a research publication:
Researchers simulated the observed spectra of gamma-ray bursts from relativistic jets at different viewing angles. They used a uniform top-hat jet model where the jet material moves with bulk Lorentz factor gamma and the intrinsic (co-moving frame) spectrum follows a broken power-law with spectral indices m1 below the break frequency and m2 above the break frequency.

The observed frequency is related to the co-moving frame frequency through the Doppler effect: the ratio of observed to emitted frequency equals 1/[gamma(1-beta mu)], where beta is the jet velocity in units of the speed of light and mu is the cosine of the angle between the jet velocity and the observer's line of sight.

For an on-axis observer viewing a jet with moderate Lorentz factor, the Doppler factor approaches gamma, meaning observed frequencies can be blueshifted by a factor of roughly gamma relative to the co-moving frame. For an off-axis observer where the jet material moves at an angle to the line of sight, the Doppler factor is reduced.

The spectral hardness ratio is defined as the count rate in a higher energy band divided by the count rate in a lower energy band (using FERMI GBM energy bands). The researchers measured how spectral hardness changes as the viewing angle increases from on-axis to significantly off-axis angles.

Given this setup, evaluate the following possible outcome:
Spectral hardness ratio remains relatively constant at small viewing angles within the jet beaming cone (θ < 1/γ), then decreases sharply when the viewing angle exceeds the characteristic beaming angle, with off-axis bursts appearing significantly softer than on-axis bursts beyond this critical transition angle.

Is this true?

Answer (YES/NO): NO